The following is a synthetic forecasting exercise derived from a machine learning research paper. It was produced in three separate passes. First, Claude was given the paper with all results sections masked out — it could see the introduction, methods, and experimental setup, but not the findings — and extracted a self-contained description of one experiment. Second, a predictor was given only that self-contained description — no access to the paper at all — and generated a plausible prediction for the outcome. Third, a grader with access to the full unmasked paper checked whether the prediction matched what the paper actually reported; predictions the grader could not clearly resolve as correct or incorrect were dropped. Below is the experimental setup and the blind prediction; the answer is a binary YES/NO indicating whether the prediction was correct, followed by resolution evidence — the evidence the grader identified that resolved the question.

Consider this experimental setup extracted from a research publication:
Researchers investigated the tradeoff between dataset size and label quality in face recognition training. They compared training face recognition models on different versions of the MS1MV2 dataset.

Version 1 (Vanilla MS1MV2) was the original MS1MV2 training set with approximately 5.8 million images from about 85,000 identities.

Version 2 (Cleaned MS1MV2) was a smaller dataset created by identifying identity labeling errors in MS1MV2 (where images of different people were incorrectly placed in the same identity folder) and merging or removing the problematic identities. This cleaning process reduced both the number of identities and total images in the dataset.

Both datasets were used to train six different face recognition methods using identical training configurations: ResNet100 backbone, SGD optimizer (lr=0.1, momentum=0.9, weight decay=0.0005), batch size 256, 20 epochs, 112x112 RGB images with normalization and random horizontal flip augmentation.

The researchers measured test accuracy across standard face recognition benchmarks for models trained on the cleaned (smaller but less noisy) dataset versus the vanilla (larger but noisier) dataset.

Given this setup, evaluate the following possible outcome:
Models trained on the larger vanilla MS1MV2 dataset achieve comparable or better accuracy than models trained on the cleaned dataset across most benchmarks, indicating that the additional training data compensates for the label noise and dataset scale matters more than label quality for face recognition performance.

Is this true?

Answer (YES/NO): NO